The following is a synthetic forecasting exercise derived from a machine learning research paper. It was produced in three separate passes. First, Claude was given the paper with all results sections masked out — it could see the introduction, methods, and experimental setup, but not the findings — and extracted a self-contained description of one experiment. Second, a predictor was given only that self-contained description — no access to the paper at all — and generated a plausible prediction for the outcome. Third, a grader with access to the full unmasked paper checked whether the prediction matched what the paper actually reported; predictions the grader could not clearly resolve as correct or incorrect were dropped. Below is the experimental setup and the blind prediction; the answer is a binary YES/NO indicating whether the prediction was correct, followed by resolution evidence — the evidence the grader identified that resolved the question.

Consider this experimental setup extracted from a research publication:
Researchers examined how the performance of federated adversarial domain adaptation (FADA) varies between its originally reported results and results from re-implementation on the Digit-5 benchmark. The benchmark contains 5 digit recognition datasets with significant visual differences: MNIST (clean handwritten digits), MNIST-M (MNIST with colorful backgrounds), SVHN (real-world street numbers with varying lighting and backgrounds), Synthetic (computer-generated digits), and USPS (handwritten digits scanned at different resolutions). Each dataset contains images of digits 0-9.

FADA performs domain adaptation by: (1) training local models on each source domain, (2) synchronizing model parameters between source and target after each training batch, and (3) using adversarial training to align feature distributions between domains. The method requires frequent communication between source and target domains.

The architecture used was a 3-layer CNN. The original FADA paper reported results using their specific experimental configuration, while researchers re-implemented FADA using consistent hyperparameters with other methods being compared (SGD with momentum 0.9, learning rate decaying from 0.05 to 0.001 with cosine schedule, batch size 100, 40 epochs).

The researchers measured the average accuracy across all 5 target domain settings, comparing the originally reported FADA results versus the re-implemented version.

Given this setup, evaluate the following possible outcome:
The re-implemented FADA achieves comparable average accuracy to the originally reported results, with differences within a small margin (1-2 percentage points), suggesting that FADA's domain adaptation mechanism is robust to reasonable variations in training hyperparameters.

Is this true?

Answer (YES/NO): NO